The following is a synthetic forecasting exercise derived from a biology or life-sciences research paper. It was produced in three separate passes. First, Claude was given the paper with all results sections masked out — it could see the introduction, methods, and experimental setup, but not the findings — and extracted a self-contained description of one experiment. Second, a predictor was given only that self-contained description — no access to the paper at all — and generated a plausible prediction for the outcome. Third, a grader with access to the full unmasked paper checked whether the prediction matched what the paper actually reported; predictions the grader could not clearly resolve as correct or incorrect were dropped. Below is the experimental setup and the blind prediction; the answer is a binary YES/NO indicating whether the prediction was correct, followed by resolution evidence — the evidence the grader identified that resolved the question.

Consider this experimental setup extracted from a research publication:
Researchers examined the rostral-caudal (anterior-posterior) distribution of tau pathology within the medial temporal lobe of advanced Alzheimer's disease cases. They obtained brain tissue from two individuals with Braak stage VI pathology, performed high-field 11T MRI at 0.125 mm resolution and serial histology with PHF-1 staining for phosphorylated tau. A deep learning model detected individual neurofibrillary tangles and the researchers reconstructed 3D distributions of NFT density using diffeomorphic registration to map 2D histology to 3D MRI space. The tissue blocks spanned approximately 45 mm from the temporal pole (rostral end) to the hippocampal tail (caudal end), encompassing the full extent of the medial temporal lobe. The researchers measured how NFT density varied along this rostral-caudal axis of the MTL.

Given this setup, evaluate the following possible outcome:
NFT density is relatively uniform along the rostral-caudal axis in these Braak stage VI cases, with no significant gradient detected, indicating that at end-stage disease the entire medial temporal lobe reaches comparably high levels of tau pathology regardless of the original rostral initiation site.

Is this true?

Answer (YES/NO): NO